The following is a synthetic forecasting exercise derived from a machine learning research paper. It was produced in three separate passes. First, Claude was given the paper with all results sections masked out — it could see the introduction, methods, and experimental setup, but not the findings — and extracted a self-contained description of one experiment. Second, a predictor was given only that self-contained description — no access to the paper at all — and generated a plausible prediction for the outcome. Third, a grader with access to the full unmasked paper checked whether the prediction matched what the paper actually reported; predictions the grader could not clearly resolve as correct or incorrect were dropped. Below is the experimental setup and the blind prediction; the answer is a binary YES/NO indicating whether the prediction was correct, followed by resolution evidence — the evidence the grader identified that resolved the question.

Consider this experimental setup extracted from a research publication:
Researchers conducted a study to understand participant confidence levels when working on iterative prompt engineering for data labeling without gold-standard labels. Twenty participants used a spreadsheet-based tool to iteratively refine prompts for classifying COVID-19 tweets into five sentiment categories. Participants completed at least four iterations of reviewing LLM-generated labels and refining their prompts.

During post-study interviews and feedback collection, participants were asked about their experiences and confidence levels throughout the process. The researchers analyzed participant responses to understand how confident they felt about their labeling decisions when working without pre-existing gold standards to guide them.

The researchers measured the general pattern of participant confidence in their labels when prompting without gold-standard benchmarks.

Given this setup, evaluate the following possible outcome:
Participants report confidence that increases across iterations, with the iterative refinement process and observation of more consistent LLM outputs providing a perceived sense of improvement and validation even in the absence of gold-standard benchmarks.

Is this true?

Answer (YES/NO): NO